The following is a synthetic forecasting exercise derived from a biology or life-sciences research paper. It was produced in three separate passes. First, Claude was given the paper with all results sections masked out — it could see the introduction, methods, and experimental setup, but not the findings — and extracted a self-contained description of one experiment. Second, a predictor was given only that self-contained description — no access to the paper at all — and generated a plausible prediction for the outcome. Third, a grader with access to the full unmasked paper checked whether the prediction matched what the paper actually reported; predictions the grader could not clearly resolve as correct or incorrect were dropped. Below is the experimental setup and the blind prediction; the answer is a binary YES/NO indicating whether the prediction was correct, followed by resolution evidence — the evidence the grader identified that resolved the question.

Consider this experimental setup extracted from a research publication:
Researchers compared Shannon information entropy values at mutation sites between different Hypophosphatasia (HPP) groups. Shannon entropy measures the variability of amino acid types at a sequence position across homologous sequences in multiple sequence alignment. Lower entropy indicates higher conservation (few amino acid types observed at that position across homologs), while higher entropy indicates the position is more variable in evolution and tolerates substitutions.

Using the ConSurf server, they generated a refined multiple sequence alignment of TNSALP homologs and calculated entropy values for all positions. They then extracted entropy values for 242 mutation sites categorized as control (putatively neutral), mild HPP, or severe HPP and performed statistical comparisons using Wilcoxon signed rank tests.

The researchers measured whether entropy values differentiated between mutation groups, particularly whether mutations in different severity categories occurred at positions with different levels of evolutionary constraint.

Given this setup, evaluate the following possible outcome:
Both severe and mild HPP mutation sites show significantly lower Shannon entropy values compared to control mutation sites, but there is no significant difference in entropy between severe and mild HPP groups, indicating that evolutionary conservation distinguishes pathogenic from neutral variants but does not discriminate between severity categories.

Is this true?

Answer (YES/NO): YES